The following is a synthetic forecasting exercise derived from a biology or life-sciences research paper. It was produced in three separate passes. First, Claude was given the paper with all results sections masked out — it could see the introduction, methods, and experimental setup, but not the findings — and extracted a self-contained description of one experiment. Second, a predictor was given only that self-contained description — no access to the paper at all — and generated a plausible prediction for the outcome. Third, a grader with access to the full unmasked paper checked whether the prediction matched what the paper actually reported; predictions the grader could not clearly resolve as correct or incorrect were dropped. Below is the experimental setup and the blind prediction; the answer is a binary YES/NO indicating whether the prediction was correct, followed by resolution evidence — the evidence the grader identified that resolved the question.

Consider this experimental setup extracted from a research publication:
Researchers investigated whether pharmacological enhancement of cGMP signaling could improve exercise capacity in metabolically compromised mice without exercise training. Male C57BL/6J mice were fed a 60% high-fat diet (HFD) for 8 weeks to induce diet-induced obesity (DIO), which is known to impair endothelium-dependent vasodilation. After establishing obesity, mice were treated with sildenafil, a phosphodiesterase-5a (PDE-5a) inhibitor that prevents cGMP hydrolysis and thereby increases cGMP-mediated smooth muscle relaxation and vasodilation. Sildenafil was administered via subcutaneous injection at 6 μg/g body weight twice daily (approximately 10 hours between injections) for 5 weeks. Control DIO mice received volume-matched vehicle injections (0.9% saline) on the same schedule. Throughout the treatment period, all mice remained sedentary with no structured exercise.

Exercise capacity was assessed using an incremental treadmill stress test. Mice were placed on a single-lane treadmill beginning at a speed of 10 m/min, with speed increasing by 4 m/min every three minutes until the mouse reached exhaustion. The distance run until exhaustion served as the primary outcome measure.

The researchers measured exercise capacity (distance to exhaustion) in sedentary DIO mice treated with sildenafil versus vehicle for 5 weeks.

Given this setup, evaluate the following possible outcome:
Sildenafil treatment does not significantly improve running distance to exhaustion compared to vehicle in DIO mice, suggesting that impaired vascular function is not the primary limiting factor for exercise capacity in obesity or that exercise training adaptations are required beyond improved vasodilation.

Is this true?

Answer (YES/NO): YES